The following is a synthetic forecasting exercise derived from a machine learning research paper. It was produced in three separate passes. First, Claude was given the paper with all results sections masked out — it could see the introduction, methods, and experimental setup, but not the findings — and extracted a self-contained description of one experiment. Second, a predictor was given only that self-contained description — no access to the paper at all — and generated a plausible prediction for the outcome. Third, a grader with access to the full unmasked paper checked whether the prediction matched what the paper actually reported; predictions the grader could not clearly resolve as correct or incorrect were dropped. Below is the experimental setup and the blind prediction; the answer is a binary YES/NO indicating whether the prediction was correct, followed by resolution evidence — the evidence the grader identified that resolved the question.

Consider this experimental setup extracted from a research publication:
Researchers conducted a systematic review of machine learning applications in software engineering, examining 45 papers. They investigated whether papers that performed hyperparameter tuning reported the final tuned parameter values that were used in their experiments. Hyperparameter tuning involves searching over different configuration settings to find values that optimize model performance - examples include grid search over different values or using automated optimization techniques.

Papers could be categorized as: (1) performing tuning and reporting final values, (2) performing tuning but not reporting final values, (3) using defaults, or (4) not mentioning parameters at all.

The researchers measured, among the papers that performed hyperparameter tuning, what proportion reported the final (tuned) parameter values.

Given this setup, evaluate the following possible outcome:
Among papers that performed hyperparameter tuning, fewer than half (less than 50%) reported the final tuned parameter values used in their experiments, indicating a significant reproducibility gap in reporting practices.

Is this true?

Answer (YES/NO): YES